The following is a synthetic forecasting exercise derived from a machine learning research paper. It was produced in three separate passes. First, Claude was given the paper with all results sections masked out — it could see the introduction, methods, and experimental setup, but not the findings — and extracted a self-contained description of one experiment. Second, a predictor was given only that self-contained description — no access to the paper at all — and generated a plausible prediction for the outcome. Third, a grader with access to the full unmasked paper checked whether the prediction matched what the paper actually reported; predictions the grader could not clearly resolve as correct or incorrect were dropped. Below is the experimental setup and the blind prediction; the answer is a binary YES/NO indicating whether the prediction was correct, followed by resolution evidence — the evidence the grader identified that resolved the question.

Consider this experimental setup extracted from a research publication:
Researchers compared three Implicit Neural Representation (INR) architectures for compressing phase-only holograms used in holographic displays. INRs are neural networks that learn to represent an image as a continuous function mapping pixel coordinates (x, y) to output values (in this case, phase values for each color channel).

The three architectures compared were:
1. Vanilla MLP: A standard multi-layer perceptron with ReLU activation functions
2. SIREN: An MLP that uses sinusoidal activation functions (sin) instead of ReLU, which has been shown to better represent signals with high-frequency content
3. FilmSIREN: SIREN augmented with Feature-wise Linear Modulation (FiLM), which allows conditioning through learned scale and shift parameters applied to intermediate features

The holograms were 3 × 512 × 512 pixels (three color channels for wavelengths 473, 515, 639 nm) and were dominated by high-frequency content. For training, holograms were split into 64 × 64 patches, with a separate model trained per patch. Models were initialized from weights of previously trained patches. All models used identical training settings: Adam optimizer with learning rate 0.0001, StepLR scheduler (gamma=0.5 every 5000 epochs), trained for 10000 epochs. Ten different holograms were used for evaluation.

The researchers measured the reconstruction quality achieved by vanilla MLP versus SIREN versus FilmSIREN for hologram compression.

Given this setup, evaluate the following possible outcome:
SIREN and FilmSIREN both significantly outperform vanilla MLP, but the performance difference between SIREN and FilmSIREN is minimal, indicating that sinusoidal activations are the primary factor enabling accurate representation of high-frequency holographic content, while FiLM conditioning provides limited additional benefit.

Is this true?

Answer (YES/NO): NO